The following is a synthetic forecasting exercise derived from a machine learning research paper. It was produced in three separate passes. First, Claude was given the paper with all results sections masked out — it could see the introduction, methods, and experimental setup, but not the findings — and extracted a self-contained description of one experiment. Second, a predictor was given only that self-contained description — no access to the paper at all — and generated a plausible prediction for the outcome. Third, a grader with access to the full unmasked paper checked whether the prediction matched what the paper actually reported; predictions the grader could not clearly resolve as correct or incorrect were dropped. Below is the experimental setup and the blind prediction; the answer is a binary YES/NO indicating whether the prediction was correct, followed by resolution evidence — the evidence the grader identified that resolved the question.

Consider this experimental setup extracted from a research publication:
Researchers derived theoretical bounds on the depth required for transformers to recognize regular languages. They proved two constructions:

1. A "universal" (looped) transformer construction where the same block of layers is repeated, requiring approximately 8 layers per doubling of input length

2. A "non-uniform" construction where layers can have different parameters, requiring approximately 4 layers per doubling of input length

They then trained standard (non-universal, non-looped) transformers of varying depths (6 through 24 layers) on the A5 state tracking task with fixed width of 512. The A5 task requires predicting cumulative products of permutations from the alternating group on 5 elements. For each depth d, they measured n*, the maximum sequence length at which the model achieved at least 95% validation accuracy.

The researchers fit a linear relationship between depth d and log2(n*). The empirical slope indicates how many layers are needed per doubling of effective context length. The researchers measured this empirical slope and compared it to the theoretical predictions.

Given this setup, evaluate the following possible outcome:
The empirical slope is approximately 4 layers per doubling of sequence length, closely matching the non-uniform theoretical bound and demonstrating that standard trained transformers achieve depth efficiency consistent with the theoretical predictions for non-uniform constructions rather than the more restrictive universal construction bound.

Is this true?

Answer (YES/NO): NO